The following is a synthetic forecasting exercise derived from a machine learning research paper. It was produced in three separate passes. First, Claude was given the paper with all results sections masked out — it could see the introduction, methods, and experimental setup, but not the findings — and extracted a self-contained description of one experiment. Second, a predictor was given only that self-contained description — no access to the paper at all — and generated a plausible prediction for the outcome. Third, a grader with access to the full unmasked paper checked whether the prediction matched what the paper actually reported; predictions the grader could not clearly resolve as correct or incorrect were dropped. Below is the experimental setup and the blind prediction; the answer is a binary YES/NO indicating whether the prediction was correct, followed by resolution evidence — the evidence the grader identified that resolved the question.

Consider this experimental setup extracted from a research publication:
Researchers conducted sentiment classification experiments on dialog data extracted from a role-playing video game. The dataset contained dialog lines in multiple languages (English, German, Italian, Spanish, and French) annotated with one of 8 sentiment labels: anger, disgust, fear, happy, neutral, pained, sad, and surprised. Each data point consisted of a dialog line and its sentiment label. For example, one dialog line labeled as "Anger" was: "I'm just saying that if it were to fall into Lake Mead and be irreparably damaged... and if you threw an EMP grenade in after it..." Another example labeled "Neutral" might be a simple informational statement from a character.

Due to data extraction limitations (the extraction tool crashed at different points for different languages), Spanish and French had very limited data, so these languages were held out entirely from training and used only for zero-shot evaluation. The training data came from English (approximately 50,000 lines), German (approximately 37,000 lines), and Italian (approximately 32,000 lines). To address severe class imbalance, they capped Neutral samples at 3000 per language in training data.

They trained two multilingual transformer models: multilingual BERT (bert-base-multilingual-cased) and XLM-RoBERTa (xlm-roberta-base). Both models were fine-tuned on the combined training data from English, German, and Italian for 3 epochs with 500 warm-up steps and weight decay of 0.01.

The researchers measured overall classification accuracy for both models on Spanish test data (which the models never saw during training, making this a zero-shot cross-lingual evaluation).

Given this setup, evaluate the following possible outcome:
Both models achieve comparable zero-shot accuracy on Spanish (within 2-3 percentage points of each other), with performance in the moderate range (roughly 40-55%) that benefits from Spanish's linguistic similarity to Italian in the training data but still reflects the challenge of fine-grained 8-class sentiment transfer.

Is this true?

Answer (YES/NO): YES